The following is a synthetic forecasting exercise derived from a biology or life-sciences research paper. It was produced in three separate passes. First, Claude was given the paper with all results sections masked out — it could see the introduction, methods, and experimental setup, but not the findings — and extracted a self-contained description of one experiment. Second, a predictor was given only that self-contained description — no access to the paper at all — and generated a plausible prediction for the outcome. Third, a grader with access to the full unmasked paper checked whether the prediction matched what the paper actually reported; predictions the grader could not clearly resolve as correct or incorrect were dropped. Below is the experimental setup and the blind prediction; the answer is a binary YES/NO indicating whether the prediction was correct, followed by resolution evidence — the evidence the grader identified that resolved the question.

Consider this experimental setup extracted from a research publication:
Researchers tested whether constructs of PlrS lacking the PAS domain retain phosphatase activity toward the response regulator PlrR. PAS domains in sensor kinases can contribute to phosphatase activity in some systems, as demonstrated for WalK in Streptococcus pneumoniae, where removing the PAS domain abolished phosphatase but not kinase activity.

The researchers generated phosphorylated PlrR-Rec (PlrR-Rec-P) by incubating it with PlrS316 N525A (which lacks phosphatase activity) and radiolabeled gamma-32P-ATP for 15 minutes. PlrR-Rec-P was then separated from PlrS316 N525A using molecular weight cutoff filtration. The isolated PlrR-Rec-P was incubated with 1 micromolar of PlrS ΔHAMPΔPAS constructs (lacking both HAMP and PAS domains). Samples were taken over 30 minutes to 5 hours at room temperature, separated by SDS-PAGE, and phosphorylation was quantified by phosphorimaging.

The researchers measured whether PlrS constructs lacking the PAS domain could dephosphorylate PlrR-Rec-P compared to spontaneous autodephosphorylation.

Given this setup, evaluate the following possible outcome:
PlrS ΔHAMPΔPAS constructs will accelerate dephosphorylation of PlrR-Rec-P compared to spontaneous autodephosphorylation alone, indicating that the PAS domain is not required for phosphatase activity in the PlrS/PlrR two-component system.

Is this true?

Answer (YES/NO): NO